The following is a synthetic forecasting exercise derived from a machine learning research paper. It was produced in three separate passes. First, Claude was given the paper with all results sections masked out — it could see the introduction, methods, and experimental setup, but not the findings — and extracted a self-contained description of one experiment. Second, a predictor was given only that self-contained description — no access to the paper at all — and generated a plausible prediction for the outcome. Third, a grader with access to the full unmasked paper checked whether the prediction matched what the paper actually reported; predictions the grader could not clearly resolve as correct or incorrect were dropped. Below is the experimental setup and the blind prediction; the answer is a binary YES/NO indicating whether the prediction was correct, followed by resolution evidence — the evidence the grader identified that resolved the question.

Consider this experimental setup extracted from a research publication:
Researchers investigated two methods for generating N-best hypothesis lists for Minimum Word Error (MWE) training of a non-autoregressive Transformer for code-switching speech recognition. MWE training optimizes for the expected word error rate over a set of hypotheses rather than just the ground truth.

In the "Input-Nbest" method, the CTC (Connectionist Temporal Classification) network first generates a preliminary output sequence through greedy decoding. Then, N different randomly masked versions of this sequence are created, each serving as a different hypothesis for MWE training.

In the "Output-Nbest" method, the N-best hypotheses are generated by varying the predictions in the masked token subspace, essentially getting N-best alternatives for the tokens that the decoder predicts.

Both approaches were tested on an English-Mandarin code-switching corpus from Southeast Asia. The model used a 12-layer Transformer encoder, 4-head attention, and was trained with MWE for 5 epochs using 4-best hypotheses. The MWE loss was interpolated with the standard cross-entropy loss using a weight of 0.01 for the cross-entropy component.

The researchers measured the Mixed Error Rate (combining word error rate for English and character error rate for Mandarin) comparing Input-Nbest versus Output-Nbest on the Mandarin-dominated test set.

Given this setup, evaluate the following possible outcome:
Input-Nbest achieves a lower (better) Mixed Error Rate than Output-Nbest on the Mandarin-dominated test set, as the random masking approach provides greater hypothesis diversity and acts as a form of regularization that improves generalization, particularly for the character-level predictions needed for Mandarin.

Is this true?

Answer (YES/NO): YES